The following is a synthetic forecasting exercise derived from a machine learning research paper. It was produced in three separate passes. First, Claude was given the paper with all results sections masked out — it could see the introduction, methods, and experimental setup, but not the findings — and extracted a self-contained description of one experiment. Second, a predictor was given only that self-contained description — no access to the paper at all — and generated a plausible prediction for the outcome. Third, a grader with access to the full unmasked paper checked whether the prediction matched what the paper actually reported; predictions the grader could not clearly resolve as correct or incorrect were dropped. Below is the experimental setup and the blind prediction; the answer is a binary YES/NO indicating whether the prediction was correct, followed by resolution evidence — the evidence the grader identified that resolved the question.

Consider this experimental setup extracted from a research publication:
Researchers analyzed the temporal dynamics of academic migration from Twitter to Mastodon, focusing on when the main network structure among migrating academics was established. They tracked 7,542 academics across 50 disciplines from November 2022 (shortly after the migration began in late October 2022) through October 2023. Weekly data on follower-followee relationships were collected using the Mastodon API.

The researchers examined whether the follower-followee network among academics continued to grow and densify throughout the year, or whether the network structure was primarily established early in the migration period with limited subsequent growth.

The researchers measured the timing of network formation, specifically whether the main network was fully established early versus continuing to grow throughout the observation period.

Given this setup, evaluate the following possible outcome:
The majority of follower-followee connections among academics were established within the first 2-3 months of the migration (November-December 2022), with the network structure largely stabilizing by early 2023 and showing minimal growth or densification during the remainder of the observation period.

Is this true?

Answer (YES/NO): YES